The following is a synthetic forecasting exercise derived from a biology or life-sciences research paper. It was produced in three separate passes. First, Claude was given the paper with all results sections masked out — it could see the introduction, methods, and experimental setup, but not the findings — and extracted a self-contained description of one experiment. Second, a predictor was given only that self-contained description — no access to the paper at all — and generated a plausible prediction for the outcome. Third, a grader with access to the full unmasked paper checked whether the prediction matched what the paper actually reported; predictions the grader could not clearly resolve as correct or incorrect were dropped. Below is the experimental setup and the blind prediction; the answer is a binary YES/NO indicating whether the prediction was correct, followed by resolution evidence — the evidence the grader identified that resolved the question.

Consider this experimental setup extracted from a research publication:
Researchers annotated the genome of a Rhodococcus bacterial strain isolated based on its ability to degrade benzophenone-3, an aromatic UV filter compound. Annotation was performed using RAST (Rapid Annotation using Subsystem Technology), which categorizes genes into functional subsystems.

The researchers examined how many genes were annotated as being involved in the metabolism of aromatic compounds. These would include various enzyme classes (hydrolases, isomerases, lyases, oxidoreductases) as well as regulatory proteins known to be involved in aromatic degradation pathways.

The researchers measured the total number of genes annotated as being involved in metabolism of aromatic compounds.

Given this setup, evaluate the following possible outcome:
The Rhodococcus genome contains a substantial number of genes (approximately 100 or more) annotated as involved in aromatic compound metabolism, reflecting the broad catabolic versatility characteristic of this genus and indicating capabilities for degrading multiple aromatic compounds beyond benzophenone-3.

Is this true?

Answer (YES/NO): YES